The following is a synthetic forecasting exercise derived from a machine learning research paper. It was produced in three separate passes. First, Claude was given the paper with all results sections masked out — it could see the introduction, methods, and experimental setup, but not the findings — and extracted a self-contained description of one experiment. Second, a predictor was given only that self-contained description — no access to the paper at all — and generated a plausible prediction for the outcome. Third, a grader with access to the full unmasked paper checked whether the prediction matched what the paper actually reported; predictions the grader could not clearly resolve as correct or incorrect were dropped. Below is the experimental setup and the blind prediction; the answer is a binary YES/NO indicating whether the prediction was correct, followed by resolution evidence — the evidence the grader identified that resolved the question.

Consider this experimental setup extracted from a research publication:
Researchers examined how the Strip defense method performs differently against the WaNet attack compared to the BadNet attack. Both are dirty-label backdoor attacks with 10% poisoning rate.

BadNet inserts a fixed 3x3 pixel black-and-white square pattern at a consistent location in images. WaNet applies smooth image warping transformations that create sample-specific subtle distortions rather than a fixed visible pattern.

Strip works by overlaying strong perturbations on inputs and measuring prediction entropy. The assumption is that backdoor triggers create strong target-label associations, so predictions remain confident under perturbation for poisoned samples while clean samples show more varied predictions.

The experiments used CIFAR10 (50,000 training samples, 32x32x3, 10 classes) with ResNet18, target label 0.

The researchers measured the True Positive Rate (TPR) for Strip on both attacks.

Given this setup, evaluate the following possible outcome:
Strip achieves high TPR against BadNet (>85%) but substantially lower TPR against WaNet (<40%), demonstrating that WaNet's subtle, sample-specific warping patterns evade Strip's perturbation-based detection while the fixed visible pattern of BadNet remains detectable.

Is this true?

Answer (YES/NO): NO